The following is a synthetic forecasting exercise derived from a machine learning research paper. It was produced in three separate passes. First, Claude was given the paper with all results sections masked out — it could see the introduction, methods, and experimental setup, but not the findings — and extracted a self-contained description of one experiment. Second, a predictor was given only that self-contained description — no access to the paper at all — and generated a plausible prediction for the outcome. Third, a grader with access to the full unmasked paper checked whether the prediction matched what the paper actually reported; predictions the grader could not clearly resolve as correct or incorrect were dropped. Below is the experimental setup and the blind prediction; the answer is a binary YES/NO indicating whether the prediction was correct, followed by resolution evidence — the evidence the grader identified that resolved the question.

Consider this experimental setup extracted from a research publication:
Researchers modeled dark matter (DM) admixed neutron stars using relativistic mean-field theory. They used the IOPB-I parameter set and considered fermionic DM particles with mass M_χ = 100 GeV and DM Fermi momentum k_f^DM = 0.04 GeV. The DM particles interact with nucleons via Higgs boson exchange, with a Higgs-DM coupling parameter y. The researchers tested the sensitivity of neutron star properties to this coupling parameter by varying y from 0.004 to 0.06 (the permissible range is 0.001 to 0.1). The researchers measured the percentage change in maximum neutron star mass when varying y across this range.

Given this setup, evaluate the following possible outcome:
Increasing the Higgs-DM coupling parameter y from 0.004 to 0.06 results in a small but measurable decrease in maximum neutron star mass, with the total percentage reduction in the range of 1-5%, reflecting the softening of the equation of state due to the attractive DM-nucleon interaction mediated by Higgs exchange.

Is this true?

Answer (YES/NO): NO